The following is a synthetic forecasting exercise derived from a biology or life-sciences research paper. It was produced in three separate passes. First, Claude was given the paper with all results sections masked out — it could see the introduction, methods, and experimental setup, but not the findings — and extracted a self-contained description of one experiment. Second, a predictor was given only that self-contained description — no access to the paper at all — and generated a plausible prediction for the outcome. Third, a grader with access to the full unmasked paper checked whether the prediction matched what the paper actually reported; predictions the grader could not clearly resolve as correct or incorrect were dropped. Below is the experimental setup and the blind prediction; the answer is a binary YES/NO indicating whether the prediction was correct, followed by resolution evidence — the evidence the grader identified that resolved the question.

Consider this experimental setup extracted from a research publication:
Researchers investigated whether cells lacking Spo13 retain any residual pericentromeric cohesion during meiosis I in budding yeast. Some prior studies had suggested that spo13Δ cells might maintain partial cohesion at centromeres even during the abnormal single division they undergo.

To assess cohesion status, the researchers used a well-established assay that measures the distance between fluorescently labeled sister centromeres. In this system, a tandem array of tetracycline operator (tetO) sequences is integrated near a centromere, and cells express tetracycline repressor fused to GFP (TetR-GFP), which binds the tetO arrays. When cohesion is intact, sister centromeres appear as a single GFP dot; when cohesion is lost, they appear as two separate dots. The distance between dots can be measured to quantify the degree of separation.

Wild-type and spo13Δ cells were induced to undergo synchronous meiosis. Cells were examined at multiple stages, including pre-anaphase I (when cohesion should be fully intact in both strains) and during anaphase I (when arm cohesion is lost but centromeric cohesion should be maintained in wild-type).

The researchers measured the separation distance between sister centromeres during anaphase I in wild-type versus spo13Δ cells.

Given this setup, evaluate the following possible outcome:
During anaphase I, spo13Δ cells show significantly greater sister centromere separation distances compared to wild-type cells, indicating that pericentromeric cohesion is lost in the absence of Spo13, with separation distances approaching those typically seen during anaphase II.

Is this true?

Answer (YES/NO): YES